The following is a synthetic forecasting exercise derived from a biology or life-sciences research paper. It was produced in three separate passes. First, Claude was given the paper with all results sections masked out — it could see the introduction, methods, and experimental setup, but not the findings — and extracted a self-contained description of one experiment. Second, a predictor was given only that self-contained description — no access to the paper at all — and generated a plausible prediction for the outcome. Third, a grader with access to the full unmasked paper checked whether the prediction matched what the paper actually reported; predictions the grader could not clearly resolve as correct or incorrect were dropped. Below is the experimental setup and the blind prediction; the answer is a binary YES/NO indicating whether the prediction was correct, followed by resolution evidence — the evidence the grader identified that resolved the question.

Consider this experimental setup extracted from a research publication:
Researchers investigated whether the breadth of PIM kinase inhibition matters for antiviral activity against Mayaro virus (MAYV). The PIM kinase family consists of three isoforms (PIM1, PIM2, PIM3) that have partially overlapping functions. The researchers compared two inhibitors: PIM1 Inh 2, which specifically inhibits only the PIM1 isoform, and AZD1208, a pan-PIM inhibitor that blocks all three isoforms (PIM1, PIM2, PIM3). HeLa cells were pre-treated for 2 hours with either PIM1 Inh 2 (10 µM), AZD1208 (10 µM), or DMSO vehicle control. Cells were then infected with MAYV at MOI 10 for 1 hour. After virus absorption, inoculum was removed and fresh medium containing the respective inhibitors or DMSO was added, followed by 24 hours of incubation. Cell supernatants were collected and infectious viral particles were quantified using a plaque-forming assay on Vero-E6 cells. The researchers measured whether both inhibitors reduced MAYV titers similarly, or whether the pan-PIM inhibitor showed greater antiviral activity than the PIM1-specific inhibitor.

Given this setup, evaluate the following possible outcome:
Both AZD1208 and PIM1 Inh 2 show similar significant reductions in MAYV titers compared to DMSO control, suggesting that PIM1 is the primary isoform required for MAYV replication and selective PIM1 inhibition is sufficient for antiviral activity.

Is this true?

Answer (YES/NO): YES